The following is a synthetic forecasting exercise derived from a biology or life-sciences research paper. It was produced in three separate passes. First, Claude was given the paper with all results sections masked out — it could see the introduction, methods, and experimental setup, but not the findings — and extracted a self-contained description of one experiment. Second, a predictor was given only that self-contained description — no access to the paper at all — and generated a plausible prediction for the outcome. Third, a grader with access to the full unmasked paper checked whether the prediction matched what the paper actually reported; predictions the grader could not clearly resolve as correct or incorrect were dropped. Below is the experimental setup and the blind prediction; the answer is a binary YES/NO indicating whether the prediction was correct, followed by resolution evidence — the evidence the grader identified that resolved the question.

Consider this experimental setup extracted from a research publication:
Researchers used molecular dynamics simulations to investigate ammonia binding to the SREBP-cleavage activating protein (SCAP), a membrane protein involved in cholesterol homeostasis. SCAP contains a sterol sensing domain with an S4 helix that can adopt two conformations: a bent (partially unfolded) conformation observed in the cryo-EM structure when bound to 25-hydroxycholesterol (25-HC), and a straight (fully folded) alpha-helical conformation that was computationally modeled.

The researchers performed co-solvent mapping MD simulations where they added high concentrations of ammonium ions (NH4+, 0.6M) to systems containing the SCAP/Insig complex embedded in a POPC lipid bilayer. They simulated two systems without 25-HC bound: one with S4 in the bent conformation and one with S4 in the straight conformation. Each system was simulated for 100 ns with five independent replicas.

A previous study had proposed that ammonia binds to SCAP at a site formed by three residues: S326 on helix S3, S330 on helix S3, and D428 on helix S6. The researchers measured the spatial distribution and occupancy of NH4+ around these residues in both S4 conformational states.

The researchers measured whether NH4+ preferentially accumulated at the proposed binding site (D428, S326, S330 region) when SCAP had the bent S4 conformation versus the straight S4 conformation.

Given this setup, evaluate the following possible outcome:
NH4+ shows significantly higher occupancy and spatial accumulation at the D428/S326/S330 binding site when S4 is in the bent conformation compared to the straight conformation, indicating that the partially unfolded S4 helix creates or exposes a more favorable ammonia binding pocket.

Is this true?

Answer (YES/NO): NO